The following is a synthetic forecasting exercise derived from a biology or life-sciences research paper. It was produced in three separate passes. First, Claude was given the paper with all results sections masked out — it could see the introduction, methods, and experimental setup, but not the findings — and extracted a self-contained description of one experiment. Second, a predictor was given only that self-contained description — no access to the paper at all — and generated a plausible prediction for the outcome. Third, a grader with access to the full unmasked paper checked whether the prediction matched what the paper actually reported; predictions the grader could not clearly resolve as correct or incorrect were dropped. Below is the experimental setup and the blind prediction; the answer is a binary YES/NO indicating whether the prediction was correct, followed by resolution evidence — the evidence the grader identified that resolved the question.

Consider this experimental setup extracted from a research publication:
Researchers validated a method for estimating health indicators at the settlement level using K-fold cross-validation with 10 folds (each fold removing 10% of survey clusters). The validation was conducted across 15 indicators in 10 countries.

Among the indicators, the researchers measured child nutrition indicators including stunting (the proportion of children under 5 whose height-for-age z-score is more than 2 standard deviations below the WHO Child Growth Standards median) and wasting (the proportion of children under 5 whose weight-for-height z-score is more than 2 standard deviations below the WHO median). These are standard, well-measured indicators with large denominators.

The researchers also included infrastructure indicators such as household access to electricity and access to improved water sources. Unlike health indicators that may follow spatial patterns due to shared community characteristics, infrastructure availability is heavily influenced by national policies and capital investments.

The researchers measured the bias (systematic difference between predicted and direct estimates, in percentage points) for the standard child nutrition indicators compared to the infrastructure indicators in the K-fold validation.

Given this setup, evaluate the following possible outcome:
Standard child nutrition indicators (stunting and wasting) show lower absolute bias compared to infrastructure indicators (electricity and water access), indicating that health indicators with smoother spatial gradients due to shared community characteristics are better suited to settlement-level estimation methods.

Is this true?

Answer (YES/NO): YES